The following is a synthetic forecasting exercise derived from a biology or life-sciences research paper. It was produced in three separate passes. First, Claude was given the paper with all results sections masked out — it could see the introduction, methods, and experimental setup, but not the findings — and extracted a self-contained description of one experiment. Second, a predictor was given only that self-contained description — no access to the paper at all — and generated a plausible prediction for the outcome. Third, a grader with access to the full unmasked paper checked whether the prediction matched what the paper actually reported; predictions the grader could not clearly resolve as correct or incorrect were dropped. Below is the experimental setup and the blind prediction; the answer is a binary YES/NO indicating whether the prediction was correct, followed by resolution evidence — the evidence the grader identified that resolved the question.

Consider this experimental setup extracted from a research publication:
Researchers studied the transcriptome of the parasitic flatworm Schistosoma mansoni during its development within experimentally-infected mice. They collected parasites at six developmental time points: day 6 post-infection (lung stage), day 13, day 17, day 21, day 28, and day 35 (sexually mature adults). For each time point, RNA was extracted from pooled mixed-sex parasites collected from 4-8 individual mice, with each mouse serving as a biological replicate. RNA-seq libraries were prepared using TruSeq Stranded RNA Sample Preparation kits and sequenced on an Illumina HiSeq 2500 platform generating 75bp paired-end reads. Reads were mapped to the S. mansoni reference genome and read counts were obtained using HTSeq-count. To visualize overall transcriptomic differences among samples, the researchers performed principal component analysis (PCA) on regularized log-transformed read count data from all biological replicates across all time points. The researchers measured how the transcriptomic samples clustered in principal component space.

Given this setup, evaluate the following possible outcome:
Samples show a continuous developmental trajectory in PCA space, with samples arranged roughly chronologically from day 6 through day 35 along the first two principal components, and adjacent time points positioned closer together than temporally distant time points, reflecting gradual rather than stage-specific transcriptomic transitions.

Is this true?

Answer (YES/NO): NO